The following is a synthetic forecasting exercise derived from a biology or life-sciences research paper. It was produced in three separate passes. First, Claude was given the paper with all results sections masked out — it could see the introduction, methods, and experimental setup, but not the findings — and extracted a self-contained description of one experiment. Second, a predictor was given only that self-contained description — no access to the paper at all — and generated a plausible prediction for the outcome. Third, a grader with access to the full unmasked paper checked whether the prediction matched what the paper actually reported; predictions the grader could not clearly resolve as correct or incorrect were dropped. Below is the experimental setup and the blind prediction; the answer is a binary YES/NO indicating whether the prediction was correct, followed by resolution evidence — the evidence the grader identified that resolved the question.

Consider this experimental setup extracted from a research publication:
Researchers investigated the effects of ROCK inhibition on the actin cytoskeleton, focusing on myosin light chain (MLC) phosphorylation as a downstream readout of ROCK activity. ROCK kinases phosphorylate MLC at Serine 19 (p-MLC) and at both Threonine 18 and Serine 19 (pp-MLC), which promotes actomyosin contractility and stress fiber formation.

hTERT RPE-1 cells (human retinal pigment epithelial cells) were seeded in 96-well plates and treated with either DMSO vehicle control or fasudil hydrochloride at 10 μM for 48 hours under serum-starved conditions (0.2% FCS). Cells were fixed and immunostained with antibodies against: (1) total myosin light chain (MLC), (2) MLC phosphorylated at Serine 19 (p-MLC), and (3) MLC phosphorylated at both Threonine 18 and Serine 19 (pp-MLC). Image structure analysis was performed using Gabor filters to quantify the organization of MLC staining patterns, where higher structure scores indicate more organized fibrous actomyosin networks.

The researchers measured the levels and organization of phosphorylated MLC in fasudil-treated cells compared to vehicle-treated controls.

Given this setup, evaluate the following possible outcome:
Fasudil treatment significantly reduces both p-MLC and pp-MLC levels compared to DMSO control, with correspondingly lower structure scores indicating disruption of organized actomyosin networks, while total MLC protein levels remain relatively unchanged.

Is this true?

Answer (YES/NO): NO